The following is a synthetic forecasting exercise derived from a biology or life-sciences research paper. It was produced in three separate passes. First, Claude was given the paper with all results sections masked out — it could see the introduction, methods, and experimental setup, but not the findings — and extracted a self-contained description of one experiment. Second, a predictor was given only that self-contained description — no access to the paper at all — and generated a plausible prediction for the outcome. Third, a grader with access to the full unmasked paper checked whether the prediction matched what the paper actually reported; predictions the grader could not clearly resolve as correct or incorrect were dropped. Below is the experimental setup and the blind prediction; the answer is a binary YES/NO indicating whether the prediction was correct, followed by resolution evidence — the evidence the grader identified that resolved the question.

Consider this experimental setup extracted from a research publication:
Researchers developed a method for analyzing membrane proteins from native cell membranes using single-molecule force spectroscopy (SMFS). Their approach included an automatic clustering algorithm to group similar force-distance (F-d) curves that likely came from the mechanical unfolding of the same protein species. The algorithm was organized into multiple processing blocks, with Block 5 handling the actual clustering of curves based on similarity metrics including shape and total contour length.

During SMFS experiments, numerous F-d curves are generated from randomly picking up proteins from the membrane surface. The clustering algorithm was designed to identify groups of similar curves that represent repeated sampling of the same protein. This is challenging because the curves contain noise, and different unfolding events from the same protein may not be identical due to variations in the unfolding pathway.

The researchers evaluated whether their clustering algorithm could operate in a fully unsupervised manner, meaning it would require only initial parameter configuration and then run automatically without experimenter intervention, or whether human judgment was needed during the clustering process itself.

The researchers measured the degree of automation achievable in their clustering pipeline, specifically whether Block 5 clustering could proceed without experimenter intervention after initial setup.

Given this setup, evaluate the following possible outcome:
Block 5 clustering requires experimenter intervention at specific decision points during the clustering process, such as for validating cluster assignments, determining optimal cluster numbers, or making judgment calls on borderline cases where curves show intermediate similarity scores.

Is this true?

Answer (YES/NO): YES